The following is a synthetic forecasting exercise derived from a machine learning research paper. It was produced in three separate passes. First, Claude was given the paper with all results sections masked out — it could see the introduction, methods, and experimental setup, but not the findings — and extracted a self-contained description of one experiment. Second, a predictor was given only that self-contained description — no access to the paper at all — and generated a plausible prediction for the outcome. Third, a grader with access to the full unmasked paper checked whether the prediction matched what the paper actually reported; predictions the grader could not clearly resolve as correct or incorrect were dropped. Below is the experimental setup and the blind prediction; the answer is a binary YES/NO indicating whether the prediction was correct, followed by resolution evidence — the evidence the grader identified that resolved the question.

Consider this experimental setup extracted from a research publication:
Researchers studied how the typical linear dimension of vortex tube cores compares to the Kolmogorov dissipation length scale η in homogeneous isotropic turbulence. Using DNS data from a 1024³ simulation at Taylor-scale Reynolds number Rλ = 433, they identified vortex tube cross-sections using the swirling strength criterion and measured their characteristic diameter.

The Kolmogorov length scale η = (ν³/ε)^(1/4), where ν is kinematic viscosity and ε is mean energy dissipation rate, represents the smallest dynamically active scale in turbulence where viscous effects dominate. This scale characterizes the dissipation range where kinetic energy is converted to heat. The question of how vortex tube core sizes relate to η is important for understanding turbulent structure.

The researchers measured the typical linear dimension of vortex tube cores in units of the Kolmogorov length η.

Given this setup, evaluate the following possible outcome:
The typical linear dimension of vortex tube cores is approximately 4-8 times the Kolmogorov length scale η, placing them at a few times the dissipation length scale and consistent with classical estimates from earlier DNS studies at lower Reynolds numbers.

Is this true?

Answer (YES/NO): NO